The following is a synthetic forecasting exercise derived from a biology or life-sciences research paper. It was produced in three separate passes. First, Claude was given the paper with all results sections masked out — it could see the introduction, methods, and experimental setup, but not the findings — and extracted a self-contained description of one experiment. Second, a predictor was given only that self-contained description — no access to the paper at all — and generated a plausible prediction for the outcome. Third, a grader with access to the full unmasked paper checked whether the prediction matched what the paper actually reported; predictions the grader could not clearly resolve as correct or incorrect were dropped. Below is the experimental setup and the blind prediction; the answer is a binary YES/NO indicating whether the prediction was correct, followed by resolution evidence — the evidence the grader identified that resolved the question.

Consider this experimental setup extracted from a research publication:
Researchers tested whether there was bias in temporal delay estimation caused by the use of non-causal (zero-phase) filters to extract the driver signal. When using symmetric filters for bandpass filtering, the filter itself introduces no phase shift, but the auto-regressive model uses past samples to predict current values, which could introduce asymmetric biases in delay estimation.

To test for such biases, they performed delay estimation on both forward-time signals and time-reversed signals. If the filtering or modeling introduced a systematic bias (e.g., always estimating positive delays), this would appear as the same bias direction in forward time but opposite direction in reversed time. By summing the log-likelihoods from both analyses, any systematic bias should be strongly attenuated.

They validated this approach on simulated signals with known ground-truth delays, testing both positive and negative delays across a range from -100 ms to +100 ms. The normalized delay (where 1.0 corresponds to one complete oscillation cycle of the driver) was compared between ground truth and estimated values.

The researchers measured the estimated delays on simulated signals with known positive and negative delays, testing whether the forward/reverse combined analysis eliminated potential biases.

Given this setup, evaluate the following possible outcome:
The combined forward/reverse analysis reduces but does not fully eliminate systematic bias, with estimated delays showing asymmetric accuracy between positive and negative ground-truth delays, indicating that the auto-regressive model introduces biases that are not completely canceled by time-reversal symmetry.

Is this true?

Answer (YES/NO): NO